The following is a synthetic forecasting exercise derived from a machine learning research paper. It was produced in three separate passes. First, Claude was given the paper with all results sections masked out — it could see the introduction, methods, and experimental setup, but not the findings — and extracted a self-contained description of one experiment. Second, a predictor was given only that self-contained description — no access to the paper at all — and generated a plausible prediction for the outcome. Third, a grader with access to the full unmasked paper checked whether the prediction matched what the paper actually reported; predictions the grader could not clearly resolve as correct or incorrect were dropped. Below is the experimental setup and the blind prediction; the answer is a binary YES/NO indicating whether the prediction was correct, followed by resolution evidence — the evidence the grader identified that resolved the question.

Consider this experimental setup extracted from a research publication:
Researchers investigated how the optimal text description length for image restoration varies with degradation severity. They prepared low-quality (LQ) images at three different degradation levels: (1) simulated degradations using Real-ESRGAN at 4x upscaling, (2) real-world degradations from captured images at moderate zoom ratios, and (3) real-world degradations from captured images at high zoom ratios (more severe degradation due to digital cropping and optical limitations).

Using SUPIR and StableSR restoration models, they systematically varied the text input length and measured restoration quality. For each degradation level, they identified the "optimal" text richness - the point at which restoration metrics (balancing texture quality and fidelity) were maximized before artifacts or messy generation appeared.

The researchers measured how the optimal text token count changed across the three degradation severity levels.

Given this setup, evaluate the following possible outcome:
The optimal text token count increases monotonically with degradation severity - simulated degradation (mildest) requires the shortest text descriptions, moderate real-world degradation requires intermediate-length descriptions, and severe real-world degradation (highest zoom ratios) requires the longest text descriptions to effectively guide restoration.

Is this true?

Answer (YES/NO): YES